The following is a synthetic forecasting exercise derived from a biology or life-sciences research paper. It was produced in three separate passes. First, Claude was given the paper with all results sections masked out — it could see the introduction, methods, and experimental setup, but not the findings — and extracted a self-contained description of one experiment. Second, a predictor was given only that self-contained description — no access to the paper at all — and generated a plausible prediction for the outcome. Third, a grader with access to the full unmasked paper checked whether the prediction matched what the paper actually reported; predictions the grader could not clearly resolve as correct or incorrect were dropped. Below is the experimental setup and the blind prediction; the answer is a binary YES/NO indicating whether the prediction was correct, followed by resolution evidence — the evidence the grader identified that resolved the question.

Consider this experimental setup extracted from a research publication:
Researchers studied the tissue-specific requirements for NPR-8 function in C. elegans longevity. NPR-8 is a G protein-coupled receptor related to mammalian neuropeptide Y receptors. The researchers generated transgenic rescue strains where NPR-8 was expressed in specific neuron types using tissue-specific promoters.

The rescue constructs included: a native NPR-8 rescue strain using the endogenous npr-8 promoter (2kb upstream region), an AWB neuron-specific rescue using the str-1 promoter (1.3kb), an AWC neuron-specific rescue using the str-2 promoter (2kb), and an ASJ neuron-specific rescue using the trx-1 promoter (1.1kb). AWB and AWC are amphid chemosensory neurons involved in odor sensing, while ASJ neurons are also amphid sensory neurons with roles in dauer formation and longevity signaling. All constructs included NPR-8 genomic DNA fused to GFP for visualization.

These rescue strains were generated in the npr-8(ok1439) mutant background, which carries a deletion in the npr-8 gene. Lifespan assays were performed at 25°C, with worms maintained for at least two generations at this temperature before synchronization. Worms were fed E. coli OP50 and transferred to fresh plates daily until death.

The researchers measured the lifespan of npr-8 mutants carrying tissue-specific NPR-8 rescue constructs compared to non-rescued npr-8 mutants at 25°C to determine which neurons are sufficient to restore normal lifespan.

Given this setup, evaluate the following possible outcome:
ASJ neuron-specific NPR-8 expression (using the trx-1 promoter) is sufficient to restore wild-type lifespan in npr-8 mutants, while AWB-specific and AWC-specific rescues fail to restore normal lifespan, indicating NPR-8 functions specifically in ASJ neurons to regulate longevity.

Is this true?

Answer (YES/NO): NO